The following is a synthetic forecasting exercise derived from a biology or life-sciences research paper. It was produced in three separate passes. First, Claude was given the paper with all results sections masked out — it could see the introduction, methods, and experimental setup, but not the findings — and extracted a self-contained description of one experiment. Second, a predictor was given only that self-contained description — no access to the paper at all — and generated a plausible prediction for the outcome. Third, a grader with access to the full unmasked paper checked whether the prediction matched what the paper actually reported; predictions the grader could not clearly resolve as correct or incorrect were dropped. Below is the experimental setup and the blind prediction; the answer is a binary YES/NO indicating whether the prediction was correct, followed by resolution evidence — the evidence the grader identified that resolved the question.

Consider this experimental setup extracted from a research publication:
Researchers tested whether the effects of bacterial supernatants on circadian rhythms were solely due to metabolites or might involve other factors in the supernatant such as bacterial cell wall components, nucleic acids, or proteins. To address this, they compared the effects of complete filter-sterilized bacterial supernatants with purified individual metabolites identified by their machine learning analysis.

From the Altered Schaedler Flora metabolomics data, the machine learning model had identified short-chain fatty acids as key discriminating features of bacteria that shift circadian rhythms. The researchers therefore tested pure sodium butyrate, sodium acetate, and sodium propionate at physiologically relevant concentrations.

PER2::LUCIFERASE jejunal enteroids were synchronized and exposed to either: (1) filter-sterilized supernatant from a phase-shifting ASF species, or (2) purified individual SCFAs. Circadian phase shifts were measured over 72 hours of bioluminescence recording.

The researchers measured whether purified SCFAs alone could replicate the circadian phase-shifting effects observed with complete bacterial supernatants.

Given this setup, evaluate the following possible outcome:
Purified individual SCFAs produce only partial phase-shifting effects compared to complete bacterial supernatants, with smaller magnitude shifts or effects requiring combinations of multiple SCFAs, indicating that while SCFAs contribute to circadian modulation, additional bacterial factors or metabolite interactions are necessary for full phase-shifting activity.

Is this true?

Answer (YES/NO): NO